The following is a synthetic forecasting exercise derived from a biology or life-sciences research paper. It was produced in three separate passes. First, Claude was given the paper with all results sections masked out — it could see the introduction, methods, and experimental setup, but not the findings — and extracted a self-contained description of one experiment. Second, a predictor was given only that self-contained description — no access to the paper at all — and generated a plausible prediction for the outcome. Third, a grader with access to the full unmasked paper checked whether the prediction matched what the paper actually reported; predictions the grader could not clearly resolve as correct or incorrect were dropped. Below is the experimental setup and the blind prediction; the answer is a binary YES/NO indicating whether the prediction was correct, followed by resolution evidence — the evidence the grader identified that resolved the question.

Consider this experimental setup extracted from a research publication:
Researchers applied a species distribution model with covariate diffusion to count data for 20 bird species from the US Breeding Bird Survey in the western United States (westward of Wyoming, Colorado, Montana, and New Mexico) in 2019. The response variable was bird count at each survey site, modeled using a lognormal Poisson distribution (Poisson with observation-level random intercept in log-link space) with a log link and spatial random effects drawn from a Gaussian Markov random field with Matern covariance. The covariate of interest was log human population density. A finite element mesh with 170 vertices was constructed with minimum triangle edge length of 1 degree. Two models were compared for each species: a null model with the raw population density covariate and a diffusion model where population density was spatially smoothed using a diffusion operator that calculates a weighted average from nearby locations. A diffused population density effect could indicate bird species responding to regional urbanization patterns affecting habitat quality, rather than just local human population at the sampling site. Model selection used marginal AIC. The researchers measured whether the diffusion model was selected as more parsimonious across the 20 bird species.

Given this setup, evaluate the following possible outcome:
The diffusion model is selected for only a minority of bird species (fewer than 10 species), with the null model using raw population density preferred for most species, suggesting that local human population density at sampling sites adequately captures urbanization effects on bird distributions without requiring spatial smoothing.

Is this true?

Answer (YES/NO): YES